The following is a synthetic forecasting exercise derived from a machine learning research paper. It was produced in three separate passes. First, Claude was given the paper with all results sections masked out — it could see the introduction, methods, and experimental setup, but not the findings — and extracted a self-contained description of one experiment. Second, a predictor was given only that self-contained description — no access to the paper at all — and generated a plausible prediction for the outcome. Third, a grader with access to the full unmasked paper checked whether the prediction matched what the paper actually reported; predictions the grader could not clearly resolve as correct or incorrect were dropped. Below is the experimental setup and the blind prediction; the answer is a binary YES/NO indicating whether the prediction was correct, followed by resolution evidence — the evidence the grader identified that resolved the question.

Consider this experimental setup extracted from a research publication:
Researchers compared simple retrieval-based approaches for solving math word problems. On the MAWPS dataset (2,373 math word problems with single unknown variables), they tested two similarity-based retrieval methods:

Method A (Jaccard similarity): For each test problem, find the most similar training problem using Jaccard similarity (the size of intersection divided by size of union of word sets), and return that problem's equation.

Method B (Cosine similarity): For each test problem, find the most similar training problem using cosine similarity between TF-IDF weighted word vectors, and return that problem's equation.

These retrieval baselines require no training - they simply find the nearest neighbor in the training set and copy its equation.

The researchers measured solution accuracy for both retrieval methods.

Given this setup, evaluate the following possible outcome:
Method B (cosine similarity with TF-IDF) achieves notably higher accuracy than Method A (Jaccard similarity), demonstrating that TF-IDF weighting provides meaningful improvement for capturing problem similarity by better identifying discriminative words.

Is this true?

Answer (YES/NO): NO